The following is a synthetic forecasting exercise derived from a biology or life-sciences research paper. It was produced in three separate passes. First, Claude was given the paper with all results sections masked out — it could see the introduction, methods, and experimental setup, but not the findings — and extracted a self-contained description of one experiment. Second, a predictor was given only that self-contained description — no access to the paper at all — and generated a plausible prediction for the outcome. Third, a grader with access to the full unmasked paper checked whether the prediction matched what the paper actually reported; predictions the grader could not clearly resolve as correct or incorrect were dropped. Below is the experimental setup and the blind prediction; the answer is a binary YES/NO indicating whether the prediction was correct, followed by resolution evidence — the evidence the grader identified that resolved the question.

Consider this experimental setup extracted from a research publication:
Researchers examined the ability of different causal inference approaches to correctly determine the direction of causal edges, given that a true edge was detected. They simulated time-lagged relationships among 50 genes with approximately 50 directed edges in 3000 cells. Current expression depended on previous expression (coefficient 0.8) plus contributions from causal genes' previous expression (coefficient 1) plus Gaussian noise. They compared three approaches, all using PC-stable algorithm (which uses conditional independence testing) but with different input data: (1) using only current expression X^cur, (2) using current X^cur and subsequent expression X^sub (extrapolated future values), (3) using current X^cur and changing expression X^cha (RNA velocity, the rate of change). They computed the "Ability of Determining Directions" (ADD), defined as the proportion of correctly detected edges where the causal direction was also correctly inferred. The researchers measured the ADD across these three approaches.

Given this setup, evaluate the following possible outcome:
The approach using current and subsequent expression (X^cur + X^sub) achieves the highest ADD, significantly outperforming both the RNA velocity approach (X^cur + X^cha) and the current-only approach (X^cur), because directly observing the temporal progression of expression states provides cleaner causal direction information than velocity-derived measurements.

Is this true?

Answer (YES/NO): NO